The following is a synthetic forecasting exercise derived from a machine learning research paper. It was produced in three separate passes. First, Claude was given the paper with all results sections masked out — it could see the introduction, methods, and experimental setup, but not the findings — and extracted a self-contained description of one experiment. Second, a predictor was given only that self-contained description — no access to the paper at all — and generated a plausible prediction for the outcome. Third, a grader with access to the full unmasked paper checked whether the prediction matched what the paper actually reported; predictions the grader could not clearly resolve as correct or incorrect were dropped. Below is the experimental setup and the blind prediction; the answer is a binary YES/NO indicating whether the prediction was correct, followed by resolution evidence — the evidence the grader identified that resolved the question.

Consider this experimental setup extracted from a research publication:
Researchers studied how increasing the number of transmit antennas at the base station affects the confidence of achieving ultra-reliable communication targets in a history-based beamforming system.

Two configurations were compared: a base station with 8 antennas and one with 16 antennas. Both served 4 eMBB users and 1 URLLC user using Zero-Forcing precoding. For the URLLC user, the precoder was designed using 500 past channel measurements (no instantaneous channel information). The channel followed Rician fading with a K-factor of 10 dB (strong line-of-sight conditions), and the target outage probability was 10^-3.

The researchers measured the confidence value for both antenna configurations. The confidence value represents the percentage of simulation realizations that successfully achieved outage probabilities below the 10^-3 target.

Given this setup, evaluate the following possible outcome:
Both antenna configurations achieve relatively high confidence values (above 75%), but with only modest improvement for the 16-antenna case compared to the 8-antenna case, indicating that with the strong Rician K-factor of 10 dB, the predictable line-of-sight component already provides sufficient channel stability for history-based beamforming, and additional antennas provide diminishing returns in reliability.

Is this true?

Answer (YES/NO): NO